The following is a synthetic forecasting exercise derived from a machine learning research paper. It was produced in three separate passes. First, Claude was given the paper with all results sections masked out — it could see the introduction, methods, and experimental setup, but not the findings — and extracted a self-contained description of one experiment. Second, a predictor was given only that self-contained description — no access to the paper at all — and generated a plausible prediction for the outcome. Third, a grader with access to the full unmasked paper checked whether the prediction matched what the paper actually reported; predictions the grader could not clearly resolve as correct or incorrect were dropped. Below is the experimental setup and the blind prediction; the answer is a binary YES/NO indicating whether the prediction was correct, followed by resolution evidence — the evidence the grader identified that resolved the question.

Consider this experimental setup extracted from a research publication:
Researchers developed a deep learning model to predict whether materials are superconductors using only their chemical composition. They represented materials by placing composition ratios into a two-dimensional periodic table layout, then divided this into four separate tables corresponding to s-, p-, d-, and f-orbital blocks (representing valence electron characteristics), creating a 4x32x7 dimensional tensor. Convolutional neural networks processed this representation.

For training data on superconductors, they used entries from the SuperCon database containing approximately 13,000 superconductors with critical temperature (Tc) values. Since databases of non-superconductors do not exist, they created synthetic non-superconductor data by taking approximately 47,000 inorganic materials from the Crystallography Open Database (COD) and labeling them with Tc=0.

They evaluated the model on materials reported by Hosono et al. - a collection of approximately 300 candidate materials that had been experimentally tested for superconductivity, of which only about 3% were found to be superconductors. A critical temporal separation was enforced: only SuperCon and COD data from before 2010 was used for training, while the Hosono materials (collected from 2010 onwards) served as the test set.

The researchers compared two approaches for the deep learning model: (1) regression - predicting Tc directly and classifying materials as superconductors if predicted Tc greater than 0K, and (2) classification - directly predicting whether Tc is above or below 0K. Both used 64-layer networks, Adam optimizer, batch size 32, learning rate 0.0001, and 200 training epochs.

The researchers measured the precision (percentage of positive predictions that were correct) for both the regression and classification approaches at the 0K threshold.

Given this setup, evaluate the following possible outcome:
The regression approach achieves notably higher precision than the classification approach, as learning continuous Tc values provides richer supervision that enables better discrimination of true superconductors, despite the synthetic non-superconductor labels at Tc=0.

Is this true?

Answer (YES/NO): NO